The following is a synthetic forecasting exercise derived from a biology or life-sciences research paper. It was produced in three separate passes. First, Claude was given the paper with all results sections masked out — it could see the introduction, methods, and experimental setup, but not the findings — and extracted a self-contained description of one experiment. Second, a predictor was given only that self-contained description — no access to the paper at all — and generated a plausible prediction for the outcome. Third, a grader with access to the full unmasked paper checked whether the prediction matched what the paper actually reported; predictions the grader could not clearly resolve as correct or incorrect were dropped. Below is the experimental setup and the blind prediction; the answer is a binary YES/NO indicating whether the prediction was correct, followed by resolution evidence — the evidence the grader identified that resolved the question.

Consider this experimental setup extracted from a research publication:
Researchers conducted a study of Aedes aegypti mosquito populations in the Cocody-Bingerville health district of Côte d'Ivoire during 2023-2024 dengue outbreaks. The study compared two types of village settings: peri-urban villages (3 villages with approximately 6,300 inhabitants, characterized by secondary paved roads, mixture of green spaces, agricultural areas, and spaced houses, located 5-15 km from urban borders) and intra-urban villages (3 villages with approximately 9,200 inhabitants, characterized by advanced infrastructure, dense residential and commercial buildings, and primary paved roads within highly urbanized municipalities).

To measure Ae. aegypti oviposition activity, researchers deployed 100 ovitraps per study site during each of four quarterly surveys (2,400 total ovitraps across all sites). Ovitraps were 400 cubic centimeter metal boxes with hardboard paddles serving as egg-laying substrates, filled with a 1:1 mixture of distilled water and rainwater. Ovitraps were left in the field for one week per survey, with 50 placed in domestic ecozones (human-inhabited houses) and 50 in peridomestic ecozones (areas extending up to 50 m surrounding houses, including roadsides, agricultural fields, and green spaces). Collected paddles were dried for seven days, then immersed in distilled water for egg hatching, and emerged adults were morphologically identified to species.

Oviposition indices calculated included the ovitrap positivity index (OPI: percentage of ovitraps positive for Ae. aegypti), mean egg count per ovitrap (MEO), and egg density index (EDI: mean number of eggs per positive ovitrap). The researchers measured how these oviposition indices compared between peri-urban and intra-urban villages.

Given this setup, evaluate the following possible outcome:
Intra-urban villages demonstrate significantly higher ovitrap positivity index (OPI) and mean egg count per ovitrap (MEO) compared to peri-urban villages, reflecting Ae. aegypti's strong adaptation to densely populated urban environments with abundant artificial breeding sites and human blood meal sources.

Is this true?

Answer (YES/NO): YES